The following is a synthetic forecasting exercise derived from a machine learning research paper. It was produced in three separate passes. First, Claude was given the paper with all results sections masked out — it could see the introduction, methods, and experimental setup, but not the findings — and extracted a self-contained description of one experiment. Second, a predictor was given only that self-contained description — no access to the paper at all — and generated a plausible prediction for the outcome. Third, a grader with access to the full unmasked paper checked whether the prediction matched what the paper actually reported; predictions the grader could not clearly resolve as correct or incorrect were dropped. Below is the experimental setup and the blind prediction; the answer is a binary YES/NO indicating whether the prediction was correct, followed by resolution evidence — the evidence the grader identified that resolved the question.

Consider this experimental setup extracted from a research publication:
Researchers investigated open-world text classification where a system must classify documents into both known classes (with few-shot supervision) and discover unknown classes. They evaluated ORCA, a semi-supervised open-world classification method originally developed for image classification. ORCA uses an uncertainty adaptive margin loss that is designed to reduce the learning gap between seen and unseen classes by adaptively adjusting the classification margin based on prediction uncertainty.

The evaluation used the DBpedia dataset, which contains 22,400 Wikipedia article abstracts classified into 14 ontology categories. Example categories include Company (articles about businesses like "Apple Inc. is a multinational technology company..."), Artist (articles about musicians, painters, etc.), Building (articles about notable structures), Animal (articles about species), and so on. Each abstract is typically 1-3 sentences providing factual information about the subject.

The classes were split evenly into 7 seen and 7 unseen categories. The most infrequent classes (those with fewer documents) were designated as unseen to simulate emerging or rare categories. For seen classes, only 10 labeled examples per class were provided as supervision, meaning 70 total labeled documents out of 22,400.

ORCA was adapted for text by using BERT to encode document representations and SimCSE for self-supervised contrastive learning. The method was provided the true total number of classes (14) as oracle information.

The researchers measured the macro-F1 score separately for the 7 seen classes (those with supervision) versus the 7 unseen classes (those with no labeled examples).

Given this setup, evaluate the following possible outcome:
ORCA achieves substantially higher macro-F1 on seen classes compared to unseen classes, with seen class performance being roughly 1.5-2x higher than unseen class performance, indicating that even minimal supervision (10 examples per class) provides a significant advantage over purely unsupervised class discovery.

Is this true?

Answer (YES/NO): NO